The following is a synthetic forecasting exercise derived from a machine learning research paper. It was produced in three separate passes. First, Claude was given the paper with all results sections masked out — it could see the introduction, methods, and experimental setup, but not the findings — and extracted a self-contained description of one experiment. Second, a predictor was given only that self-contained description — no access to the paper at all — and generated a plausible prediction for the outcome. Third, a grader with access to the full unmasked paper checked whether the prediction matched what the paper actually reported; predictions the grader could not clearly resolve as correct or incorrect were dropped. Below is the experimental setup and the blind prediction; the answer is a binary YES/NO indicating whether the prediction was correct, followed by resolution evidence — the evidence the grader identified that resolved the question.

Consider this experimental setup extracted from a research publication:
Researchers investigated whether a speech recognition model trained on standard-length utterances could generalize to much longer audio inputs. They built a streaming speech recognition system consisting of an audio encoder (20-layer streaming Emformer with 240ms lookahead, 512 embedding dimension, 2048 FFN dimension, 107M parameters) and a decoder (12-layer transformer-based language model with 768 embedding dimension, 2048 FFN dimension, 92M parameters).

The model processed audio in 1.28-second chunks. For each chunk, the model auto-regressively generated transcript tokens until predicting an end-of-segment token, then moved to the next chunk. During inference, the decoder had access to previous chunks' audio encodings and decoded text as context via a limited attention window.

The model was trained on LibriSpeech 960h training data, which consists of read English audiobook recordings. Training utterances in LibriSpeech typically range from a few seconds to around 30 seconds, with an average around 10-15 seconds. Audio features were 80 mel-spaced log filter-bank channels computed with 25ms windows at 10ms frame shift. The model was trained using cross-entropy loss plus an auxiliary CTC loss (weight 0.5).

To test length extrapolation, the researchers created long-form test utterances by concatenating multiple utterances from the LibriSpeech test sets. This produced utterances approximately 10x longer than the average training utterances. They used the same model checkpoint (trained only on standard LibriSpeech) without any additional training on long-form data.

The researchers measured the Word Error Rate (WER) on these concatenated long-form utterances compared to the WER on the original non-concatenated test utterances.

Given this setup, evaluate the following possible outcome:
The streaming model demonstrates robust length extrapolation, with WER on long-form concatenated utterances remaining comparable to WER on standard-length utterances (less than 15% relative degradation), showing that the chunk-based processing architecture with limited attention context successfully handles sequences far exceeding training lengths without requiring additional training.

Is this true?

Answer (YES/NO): YES